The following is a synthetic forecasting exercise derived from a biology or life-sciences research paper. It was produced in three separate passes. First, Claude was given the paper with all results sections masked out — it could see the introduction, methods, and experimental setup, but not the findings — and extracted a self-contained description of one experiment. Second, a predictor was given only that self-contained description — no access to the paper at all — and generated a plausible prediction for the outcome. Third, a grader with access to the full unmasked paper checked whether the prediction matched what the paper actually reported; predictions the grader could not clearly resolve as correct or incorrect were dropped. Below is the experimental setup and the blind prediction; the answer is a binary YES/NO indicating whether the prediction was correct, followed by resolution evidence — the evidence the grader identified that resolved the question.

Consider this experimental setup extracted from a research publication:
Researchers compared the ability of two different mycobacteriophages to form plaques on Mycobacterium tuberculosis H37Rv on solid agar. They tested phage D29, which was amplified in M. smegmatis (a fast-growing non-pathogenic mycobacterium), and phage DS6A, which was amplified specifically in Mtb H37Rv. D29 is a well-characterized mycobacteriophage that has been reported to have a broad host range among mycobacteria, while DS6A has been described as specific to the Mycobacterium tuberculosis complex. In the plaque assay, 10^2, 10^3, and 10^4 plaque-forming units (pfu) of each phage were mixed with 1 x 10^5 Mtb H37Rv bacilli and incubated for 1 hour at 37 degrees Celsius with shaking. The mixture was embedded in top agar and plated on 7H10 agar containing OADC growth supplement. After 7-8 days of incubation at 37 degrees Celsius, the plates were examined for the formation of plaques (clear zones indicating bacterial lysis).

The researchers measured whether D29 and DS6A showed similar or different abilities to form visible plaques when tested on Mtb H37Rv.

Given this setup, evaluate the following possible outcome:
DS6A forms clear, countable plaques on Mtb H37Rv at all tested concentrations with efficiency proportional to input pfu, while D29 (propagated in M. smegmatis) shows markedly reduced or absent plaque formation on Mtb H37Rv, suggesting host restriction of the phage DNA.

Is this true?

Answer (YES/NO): NO